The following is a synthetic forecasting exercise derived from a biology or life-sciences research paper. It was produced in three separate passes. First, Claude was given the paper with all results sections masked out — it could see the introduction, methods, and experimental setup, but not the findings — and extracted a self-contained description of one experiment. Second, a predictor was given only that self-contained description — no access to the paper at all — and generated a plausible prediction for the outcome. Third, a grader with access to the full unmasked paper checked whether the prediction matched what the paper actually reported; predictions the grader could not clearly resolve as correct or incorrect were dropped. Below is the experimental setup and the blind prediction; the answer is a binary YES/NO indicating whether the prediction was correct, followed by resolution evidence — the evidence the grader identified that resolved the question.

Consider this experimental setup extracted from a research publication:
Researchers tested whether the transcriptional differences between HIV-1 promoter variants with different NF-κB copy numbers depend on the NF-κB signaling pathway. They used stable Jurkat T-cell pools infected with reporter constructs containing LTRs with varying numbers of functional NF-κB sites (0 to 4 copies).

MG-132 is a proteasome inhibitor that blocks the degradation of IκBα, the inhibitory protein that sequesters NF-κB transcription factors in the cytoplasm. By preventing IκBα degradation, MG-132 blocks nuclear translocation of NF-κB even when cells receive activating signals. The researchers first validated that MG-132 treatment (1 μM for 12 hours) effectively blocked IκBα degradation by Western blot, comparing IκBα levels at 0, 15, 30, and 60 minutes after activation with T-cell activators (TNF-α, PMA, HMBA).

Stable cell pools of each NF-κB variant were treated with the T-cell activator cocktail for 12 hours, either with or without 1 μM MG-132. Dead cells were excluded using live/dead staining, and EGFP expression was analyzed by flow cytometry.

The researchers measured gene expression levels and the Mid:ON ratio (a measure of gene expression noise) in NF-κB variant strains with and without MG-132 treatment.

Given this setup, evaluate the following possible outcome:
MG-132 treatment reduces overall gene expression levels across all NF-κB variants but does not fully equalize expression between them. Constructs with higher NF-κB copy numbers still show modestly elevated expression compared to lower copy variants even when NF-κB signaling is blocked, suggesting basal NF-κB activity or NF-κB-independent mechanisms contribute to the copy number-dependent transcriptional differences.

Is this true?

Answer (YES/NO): NO